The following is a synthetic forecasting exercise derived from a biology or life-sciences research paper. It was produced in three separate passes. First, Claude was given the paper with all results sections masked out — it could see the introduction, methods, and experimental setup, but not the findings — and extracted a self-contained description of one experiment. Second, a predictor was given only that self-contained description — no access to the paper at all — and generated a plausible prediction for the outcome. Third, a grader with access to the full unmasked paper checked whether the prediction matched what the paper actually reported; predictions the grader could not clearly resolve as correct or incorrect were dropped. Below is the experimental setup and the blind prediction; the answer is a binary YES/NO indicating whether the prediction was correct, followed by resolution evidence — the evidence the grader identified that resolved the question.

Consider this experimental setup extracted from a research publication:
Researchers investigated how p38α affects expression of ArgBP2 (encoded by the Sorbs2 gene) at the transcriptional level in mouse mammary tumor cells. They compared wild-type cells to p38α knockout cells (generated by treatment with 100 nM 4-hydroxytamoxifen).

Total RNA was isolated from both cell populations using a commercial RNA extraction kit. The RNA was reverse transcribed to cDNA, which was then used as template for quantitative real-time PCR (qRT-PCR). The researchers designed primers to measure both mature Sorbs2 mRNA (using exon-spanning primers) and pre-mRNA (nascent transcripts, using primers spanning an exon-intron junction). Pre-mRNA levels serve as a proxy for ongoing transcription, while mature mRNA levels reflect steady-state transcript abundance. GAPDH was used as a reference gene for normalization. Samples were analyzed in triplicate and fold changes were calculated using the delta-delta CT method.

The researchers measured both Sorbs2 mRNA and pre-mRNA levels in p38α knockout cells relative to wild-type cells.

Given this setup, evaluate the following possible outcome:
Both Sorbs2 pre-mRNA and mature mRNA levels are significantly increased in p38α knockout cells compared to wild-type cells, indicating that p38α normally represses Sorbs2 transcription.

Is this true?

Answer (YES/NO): YES